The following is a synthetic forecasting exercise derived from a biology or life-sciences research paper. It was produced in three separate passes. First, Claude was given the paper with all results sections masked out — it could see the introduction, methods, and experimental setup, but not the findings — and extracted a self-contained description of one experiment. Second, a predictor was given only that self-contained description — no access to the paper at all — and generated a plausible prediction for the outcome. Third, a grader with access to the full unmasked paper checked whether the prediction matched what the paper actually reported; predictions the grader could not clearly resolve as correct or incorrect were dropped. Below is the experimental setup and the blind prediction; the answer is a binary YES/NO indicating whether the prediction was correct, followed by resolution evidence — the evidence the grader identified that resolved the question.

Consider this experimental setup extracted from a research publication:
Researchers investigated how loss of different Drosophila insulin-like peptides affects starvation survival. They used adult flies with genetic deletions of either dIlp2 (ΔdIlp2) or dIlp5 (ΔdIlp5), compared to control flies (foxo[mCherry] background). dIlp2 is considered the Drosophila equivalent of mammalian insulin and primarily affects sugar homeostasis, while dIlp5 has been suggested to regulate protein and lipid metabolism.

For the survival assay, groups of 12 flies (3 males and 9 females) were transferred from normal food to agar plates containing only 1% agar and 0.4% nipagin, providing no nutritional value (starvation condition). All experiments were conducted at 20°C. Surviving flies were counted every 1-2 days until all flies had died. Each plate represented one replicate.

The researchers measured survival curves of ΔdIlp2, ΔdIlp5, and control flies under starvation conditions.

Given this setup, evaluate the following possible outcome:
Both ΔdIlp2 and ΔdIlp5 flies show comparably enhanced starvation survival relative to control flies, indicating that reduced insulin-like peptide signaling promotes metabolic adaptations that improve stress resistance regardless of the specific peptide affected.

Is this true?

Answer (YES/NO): NO